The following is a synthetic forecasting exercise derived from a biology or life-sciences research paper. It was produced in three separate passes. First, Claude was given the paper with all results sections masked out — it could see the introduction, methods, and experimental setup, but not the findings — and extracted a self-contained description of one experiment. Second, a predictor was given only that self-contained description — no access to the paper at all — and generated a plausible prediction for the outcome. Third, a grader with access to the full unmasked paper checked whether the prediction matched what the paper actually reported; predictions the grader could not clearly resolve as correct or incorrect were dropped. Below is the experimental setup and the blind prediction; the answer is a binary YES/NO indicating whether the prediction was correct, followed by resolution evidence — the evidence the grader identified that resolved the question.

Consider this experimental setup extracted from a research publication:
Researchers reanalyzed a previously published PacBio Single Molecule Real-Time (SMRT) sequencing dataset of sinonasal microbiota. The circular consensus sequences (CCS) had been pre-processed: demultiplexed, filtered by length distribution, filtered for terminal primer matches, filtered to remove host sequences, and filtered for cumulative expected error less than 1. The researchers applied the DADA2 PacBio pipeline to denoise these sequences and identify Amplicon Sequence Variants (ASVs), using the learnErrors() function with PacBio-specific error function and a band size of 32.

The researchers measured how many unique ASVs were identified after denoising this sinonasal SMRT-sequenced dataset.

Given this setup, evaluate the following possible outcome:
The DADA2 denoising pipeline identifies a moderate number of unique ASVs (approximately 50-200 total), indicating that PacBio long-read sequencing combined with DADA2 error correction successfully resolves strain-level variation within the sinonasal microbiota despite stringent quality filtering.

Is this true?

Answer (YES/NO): NO